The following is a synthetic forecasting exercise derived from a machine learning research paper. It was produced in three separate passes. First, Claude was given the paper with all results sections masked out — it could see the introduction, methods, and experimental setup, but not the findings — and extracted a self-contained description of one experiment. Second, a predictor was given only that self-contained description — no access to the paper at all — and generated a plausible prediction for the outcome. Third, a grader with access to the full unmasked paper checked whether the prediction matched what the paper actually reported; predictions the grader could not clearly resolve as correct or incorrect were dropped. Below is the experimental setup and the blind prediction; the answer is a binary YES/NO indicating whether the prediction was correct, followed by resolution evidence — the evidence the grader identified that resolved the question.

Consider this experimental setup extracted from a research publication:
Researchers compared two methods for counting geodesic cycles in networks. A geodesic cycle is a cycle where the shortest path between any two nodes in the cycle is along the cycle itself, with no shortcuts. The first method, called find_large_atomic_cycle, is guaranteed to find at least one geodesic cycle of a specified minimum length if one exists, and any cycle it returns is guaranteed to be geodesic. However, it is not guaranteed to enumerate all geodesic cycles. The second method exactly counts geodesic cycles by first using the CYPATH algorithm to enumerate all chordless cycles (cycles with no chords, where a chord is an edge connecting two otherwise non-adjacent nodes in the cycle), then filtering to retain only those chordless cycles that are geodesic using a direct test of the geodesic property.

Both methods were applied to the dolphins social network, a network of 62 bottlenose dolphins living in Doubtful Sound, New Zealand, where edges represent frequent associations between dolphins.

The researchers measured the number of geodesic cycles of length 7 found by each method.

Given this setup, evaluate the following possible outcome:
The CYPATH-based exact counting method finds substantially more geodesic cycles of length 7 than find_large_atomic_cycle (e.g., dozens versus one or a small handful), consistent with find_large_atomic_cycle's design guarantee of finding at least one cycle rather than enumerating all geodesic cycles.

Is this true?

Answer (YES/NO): NO